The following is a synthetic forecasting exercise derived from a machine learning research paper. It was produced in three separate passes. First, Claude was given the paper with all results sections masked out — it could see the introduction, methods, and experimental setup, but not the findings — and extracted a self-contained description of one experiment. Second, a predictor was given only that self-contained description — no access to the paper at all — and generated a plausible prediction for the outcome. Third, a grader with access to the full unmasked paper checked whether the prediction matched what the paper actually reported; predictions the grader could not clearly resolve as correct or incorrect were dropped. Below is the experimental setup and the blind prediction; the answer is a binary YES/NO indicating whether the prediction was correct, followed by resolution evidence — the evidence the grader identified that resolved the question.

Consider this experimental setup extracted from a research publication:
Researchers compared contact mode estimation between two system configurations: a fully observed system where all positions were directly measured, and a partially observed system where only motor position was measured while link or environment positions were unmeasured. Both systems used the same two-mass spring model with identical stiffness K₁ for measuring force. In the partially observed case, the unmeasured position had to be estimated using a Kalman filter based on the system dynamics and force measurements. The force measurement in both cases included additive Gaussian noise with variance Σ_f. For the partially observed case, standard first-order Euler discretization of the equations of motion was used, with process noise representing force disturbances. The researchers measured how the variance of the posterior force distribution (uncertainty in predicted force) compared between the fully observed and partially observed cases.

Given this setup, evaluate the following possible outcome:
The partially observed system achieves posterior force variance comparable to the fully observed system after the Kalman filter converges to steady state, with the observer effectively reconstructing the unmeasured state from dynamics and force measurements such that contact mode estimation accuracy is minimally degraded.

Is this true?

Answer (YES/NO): NO